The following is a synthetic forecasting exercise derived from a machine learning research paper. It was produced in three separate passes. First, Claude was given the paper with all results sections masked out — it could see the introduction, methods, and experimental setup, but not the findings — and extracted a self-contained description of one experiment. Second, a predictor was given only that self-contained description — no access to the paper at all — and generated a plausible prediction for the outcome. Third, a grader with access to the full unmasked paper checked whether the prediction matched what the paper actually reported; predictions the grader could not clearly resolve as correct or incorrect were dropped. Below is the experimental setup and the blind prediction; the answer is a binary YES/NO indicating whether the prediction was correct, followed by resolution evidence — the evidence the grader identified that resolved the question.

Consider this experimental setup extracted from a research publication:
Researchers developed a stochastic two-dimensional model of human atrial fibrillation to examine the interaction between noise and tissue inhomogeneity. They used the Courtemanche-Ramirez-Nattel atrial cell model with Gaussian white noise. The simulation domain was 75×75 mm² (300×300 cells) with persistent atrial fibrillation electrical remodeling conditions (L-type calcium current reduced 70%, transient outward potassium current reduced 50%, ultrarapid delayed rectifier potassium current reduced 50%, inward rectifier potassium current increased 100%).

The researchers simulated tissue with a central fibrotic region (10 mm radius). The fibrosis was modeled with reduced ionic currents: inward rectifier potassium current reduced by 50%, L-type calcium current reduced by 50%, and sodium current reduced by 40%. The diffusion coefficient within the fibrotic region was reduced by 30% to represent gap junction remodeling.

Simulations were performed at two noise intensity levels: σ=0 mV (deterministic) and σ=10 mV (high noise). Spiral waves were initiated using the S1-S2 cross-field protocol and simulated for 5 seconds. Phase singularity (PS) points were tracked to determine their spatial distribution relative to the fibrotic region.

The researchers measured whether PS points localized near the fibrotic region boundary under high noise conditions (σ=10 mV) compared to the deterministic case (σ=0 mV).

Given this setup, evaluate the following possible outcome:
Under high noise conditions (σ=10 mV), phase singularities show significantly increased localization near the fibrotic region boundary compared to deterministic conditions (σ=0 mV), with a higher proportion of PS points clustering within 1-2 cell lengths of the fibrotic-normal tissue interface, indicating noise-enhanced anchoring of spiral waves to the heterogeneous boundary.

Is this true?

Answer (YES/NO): NO